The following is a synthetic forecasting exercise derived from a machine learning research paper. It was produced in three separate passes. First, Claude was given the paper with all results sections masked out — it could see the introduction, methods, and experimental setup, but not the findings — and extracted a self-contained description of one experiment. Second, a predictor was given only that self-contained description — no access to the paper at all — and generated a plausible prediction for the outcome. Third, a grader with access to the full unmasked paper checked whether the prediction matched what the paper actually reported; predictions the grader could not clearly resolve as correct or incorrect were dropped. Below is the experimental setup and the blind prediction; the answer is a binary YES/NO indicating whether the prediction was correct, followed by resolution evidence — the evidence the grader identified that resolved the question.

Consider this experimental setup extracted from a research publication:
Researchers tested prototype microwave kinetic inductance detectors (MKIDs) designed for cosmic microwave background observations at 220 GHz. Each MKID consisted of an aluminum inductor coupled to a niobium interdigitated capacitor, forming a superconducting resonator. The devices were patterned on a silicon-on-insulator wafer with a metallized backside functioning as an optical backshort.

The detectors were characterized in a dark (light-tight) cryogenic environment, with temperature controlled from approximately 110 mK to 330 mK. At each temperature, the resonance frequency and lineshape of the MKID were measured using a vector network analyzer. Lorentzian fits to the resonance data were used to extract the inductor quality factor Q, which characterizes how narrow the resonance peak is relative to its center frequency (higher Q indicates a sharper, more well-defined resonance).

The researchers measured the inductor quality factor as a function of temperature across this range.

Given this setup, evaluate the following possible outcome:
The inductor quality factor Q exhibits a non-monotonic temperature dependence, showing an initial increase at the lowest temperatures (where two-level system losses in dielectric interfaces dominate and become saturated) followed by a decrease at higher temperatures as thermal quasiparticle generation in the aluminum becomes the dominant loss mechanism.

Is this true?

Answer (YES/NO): NO